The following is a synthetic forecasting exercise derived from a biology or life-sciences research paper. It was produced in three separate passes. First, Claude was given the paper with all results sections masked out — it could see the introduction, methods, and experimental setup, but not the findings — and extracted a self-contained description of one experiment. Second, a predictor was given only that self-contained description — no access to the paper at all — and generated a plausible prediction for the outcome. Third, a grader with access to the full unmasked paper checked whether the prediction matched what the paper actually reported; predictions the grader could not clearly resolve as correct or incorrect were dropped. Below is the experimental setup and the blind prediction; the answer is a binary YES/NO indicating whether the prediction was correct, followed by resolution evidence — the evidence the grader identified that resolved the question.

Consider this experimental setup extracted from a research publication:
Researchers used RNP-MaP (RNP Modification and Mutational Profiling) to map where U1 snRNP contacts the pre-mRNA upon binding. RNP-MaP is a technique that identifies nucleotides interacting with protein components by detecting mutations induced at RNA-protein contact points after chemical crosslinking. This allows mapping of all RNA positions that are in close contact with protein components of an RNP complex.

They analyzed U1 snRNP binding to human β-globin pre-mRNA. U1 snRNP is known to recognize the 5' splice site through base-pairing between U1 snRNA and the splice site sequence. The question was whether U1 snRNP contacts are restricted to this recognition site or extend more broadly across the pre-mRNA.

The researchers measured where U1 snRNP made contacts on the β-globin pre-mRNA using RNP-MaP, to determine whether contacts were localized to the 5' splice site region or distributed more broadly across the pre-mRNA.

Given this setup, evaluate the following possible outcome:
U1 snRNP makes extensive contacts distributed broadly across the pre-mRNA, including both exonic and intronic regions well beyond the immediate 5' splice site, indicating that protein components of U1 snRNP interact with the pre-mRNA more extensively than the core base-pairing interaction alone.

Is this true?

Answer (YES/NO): YES